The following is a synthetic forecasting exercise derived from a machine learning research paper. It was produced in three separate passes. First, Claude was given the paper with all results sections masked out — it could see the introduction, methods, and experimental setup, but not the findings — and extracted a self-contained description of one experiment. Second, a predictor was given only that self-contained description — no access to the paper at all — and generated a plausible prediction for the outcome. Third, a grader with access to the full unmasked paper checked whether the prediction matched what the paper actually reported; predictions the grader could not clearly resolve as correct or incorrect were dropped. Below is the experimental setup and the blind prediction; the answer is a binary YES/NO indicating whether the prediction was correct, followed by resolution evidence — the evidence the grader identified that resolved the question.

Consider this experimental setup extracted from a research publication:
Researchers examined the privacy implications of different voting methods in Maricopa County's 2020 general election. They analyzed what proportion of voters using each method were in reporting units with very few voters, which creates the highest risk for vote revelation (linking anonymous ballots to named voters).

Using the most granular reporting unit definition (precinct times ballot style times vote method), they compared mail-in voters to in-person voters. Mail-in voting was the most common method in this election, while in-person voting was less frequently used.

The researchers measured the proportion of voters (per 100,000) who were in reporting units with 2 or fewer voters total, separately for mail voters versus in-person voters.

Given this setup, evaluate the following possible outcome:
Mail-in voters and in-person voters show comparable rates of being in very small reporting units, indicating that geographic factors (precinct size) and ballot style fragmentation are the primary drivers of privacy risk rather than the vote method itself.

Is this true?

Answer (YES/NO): NO